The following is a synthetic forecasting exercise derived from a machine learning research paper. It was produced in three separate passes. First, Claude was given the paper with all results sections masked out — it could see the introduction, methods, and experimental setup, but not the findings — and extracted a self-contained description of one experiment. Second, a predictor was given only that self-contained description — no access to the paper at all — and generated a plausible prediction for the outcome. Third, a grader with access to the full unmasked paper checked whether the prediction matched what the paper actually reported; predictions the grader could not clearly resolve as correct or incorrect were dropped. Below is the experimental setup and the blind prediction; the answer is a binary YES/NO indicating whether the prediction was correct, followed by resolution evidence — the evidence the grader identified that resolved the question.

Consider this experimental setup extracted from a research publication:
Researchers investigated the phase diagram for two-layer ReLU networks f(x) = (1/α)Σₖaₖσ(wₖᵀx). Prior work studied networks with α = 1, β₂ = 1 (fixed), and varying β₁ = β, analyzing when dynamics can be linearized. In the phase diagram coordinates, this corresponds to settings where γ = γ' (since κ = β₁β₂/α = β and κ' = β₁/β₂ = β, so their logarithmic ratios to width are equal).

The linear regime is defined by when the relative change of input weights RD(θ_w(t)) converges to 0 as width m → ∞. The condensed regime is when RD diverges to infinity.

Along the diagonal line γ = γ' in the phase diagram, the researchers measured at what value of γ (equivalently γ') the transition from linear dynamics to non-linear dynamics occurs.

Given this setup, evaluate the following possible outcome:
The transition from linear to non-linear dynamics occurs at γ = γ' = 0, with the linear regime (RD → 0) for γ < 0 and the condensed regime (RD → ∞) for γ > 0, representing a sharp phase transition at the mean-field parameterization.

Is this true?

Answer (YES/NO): NO